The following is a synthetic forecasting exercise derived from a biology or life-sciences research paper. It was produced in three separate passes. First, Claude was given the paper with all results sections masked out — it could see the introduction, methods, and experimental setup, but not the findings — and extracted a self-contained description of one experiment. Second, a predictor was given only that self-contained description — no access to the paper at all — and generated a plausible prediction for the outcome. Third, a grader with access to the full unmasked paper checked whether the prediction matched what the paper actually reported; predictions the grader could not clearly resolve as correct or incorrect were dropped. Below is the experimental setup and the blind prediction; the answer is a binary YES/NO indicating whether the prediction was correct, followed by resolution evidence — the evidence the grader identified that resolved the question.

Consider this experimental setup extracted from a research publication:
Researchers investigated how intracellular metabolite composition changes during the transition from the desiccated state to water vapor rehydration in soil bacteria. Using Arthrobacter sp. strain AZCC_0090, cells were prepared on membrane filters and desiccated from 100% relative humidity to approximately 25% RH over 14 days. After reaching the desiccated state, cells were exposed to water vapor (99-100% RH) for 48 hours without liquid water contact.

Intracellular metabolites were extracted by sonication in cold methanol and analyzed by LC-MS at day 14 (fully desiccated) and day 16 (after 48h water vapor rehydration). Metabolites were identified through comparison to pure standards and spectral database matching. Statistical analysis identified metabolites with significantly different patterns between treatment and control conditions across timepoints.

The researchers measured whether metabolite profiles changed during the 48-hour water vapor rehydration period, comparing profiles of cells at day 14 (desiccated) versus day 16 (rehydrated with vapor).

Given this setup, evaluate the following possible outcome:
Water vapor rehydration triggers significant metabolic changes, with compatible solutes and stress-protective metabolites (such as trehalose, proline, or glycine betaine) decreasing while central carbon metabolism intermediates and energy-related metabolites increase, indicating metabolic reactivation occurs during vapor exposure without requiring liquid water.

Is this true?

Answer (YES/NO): NO